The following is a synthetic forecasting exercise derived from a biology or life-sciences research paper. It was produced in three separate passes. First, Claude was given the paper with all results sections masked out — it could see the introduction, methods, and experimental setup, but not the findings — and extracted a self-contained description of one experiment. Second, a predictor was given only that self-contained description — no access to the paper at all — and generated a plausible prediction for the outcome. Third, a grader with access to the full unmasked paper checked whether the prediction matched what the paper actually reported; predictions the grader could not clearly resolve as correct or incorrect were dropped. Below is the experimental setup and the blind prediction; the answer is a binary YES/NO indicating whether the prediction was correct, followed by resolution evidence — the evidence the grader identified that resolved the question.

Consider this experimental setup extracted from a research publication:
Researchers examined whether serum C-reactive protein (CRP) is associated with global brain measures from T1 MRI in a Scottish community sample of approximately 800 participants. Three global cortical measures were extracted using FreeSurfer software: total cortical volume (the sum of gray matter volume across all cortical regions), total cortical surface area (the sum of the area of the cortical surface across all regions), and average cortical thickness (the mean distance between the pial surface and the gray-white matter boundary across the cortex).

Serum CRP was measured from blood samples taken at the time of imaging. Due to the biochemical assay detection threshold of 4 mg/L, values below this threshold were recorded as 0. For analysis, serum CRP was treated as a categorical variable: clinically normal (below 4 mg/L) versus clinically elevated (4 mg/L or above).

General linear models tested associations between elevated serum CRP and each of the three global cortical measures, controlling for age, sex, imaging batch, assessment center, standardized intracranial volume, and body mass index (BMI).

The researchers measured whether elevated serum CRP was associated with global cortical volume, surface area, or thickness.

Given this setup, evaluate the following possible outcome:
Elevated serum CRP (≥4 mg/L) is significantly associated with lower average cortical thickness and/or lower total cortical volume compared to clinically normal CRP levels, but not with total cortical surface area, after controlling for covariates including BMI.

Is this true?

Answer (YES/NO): NO